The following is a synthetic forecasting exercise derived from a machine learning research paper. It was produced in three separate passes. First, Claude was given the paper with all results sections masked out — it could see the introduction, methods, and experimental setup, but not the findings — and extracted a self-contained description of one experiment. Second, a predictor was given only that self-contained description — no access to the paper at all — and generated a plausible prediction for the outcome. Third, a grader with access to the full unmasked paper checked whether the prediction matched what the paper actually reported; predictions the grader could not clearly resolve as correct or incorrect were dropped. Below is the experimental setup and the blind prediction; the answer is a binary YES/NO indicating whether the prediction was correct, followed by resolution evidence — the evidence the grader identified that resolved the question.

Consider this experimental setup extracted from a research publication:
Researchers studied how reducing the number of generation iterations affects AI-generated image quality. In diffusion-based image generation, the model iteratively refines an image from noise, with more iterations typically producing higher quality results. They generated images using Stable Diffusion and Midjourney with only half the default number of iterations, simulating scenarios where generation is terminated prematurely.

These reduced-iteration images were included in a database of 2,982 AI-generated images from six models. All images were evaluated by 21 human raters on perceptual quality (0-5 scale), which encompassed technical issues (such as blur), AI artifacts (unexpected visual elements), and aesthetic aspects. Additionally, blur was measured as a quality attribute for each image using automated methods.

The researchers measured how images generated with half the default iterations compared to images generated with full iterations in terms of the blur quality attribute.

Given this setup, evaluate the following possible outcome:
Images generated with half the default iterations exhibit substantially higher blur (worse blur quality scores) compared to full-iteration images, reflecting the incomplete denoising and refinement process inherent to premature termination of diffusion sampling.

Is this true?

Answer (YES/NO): YES